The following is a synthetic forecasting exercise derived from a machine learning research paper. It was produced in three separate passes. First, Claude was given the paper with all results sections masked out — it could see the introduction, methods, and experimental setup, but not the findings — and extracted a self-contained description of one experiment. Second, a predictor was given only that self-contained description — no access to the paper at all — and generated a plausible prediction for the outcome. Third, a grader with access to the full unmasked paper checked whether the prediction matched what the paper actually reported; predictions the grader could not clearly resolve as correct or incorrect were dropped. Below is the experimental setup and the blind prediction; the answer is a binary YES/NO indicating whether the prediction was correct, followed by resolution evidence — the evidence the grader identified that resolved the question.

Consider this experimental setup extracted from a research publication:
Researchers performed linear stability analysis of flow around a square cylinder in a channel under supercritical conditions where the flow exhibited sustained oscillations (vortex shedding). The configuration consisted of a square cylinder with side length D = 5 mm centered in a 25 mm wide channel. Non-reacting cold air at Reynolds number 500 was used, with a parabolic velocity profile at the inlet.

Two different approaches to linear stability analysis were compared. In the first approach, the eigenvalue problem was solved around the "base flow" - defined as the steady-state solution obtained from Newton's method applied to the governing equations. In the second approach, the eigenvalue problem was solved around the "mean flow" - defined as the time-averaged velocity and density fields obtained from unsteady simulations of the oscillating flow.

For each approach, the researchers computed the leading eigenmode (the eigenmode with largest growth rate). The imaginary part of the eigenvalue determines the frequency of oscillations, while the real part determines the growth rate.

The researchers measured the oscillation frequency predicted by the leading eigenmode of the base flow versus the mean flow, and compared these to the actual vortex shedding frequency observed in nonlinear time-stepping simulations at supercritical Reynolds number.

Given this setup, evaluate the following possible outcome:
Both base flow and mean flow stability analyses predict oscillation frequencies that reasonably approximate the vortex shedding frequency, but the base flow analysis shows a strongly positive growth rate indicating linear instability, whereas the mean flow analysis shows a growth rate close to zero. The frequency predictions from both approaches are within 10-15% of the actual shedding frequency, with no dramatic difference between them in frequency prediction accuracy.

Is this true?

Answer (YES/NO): NO